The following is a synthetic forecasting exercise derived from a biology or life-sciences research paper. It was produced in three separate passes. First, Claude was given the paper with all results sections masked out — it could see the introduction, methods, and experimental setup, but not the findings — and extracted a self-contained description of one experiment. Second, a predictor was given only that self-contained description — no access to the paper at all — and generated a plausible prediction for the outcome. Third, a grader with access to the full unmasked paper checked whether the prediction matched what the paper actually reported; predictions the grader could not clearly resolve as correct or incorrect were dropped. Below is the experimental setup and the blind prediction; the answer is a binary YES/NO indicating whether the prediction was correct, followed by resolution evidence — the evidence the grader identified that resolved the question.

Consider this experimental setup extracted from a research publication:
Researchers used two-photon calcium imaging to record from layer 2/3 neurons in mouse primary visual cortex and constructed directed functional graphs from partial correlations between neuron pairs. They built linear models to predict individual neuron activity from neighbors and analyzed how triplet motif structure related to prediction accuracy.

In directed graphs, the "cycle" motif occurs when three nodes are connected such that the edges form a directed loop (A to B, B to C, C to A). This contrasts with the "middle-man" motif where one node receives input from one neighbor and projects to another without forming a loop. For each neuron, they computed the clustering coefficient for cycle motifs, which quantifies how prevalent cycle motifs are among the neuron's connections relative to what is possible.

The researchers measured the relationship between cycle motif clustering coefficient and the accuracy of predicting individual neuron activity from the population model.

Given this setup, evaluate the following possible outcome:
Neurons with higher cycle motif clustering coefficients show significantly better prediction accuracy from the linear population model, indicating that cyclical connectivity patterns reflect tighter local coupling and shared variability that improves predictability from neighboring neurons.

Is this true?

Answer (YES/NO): NO